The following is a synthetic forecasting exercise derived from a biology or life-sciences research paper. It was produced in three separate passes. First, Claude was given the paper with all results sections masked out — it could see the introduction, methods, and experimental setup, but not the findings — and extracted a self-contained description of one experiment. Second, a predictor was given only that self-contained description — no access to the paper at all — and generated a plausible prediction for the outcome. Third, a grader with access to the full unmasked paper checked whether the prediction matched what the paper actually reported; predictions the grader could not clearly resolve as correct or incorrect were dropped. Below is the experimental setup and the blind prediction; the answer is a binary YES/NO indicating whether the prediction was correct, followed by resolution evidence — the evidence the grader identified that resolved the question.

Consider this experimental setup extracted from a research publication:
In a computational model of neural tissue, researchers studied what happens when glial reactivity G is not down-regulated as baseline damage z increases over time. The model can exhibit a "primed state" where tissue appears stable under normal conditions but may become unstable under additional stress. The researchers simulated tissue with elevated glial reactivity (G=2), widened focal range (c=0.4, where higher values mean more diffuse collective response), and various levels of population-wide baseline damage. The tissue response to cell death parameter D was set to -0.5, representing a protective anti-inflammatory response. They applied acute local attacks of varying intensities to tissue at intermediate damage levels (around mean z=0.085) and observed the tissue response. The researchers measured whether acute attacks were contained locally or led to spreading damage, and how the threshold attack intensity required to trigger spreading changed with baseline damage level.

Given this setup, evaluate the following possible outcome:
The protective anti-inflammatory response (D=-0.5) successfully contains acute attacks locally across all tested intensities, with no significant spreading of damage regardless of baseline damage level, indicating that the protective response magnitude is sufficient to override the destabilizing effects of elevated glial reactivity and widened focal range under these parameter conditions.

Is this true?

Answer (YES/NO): NO